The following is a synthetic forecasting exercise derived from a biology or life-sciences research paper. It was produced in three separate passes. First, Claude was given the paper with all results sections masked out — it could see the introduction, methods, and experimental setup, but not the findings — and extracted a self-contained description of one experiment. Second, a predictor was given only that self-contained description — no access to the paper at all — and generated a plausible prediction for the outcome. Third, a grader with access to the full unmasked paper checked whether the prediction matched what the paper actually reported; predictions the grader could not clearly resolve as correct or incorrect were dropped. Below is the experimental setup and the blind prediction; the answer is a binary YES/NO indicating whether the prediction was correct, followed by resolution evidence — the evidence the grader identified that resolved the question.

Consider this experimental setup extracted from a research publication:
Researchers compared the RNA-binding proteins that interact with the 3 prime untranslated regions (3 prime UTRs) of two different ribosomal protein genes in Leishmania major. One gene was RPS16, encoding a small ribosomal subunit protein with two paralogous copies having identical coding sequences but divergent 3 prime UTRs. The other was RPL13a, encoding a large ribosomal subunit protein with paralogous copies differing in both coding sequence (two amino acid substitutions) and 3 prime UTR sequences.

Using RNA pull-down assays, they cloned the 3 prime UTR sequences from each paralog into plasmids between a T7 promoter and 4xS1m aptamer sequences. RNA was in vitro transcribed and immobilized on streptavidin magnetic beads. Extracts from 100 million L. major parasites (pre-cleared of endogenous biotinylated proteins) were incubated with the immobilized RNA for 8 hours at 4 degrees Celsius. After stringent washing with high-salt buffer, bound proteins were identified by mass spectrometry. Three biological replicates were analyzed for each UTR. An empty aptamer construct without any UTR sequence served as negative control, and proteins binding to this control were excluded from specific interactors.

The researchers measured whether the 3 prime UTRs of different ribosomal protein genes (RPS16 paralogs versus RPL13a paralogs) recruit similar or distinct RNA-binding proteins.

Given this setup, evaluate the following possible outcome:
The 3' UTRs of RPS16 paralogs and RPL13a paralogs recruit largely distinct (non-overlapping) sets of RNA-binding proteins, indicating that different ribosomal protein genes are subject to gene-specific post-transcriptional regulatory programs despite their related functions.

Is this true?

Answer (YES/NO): NO